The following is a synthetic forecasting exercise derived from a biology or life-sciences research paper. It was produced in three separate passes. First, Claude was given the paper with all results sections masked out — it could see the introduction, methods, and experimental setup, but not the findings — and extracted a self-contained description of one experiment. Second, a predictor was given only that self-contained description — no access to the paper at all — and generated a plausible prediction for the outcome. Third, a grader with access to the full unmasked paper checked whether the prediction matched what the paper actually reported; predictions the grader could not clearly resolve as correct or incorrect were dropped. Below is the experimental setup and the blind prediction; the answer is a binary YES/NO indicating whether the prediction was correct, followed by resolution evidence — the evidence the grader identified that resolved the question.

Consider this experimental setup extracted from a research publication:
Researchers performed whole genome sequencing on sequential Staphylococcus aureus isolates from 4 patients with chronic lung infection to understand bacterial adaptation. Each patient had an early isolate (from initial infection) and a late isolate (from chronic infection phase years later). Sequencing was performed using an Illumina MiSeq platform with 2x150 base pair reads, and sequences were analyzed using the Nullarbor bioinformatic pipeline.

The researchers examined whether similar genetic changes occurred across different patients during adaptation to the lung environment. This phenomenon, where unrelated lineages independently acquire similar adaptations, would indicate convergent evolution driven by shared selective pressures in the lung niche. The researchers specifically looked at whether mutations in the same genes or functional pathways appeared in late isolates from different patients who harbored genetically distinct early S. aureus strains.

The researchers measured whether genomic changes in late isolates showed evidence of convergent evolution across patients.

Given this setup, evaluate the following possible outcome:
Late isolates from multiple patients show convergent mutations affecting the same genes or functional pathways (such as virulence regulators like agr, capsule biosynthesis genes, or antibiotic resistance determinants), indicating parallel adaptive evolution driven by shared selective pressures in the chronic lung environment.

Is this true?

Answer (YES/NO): YES